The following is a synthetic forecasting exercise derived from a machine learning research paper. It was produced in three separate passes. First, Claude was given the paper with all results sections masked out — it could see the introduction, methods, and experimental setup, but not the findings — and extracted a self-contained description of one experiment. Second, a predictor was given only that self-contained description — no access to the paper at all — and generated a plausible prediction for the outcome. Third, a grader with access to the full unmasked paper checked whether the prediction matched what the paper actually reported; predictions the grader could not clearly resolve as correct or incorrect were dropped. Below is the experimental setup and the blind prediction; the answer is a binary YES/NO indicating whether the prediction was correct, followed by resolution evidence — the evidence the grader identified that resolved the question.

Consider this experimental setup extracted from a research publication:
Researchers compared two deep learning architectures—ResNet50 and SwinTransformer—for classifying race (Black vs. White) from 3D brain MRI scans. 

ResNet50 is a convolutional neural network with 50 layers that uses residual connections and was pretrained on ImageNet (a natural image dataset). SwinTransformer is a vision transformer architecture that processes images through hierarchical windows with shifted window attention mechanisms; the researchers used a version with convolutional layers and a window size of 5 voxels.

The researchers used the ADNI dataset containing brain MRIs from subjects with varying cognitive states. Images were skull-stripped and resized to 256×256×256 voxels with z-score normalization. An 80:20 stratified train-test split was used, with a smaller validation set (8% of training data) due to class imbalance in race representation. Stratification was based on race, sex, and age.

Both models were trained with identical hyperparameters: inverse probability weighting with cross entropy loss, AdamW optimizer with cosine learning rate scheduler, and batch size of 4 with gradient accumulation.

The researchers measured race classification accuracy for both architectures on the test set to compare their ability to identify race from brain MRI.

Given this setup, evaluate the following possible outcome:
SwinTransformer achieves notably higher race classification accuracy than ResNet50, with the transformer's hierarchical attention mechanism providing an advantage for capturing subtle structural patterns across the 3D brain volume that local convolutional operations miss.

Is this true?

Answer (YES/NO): NO